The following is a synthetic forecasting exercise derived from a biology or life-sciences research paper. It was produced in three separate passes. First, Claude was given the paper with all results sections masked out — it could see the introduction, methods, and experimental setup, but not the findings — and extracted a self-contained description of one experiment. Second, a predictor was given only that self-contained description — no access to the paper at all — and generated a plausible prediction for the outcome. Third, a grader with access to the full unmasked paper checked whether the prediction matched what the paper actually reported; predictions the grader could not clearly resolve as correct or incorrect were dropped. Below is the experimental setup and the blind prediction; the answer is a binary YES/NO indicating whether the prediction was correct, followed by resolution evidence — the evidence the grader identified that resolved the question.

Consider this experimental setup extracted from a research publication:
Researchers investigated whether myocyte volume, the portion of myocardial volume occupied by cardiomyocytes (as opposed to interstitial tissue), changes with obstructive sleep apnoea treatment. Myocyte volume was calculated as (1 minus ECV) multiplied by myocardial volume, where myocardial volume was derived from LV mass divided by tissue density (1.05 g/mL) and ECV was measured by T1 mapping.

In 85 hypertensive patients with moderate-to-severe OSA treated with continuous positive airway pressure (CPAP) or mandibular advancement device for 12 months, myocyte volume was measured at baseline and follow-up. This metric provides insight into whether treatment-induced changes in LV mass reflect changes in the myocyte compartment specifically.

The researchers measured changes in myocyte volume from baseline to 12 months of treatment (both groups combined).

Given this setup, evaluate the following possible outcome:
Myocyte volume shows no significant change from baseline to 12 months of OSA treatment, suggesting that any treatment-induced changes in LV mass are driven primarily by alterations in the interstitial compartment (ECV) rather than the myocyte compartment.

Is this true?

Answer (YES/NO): YES